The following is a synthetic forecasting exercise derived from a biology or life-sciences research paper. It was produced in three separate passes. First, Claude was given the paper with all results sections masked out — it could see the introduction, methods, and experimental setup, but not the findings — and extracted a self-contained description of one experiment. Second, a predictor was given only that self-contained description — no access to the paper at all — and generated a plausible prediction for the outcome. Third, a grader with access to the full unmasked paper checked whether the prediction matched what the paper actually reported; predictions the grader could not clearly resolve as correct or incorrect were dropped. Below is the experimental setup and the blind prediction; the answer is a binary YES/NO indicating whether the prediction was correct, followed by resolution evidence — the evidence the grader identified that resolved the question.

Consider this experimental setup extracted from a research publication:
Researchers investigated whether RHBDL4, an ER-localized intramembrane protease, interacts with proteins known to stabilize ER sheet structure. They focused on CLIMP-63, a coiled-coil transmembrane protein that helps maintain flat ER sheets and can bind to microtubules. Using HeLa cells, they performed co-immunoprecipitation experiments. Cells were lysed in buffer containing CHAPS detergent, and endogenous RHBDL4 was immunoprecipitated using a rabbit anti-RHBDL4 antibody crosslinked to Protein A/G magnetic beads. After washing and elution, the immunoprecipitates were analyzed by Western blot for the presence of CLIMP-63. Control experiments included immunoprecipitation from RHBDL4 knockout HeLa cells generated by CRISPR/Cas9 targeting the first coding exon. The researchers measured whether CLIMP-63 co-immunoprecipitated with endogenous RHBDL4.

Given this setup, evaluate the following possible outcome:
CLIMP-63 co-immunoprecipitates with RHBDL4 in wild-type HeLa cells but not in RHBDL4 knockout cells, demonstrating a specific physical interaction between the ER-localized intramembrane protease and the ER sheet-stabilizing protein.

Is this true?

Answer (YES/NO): YES